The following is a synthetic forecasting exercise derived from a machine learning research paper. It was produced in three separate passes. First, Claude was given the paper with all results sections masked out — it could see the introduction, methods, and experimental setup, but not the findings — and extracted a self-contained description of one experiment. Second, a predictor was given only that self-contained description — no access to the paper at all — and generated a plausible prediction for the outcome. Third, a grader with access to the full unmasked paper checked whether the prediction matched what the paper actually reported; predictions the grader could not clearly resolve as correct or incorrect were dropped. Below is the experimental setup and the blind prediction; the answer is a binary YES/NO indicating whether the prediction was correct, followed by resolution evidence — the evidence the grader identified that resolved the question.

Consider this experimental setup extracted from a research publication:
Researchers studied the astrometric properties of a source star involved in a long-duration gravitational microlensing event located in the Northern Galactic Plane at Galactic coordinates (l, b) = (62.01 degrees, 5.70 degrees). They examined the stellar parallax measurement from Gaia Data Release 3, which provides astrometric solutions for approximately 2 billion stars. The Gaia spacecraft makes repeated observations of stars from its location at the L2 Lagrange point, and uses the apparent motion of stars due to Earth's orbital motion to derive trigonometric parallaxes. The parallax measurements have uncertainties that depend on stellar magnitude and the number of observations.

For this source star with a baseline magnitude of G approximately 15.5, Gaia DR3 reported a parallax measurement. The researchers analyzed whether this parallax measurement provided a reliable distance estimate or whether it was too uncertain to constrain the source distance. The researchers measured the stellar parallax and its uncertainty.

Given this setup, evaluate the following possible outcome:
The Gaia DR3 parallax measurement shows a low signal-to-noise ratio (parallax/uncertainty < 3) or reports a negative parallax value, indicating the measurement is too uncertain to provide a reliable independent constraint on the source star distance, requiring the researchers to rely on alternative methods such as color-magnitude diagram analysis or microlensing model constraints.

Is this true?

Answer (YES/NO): YES